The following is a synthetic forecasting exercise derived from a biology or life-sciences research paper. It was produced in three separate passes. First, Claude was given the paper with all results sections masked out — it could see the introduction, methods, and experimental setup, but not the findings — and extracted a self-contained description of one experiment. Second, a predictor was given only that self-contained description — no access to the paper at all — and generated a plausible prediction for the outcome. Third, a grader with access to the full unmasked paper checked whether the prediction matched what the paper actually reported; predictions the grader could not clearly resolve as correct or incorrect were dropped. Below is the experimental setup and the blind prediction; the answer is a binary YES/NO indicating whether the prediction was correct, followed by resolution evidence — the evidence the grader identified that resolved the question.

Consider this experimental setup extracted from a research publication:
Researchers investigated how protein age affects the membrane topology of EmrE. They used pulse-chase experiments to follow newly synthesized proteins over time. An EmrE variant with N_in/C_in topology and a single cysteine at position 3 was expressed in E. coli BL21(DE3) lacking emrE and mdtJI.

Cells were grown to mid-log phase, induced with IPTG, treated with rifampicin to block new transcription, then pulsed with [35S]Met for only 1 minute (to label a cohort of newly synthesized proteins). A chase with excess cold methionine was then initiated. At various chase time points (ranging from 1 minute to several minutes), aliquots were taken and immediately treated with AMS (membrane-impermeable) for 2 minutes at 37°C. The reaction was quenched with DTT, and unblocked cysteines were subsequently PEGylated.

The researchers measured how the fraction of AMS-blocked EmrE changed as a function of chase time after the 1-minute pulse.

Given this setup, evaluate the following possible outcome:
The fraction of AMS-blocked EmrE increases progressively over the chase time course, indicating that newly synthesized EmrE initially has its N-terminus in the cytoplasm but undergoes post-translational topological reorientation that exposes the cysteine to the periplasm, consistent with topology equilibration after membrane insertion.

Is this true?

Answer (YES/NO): YES